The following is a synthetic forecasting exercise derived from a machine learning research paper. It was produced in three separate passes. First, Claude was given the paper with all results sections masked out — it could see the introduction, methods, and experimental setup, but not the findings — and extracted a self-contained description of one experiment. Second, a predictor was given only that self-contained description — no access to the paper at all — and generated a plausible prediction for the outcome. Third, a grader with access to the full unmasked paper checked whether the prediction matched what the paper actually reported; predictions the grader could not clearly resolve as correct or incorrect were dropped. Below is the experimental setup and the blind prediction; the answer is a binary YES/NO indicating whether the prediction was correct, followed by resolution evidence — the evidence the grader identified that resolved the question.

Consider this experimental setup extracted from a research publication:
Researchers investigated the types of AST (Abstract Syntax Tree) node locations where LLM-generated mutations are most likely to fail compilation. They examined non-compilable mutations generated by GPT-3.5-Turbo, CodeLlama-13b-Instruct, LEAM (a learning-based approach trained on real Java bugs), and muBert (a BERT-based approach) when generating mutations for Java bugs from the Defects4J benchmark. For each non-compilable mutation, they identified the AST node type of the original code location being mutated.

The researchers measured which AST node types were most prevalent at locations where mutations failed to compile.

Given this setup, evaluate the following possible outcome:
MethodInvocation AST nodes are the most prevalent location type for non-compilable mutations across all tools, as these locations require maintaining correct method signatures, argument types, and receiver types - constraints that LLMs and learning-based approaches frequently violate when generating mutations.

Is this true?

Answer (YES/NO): YES